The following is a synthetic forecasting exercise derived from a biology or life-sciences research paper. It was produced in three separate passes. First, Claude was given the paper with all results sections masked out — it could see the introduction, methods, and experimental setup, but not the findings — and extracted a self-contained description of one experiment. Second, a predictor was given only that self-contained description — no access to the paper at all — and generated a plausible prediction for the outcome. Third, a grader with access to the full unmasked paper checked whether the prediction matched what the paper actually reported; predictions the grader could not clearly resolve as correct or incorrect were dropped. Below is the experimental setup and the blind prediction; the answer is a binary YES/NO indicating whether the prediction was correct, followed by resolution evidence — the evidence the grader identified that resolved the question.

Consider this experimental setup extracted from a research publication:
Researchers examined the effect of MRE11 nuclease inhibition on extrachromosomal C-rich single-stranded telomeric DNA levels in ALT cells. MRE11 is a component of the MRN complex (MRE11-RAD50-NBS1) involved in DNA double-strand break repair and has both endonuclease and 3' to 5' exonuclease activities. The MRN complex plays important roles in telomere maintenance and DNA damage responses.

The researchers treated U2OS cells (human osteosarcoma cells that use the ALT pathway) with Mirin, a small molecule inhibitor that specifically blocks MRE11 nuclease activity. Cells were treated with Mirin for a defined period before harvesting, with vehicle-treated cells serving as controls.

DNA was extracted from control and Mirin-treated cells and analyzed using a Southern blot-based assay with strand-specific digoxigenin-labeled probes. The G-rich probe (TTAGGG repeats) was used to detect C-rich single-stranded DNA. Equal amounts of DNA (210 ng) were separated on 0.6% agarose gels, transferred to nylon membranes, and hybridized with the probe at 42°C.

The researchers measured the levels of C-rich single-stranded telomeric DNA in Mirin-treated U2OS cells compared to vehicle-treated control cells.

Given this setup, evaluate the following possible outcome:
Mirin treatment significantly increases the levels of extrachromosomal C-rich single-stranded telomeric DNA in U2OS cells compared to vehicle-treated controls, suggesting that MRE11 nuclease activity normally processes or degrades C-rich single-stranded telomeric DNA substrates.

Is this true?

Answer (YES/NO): YES